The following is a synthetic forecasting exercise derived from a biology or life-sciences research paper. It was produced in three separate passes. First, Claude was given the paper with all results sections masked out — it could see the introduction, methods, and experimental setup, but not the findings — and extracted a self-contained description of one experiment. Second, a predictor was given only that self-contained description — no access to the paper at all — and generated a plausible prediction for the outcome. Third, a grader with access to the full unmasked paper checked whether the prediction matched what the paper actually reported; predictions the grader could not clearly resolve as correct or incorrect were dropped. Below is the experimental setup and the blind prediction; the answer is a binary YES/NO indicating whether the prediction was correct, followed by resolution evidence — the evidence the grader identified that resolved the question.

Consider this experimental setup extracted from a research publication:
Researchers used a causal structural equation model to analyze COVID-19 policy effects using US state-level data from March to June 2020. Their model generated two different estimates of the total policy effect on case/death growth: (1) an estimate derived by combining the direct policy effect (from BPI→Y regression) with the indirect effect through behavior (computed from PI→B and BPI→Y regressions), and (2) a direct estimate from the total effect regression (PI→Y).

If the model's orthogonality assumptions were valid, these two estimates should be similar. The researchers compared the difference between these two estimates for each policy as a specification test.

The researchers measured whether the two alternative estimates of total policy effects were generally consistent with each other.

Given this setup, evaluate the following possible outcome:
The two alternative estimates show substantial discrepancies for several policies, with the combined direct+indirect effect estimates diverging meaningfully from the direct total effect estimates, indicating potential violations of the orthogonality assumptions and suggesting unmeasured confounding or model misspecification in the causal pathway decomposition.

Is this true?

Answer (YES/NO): NO